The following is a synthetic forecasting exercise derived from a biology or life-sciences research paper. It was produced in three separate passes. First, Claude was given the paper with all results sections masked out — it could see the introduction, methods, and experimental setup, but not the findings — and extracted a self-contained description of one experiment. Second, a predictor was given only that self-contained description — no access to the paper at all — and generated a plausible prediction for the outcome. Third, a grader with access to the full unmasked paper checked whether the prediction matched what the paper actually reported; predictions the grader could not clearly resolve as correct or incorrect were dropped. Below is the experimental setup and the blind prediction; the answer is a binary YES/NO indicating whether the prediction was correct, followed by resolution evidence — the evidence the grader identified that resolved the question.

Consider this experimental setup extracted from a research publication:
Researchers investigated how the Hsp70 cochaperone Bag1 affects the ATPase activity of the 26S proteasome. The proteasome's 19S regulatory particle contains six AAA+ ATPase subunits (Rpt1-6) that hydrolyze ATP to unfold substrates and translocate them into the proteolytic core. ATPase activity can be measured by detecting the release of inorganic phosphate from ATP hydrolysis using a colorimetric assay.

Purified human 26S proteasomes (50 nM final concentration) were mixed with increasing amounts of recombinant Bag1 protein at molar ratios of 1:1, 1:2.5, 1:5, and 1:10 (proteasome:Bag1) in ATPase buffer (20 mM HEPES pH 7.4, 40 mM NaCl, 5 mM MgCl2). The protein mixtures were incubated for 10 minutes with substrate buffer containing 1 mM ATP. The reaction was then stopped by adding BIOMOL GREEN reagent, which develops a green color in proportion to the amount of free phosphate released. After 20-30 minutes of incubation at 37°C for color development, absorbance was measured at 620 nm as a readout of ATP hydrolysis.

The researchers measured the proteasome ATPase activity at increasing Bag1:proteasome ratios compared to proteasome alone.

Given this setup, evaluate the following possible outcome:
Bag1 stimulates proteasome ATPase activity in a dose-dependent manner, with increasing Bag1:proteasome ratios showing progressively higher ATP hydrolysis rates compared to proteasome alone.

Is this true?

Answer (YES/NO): NO